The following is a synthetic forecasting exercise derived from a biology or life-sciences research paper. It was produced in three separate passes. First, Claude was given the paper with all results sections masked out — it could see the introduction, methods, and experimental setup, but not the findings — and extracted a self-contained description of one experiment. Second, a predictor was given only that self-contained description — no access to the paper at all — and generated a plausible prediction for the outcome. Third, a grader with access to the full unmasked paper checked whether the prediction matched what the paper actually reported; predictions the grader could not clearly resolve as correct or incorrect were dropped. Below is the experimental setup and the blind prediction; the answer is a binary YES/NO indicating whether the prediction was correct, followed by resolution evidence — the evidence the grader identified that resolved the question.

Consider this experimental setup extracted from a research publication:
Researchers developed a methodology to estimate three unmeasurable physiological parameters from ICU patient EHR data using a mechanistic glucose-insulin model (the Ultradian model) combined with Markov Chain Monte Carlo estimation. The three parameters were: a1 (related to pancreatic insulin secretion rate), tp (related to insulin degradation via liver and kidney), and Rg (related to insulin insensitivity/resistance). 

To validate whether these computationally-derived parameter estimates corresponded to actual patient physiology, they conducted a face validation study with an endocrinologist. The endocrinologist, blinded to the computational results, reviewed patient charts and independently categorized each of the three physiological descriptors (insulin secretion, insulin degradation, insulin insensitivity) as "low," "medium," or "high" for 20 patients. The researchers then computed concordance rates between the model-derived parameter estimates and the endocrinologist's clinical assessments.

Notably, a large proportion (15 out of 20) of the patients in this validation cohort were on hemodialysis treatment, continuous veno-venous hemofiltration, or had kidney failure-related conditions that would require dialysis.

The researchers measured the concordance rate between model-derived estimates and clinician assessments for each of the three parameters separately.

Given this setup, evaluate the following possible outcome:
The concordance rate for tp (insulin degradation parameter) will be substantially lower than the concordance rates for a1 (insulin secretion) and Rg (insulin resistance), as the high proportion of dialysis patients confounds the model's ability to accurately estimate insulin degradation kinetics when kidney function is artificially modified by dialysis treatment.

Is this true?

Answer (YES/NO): YES